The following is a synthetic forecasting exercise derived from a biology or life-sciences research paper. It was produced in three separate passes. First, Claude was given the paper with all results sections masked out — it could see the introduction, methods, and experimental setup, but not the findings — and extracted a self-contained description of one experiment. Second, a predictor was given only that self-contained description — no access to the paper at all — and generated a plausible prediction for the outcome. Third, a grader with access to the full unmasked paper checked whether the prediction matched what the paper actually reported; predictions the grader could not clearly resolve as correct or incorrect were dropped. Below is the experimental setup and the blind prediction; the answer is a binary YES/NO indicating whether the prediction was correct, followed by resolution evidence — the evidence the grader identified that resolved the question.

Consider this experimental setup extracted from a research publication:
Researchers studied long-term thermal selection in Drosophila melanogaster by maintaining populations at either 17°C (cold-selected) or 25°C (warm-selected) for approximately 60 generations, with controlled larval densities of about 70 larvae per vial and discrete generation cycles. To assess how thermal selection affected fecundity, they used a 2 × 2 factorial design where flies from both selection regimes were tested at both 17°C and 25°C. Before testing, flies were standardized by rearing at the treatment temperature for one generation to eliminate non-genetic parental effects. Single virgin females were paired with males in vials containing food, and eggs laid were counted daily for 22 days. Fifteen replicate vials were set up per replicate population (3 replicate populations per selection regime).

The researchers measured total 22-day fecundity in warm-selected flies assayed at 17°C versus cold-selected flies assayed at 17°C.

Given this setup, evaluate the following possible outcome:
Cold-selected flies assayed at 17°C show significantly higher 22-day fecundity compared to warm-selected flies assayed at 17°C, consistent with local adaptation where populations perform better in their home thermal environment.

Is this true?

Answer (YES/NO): NO